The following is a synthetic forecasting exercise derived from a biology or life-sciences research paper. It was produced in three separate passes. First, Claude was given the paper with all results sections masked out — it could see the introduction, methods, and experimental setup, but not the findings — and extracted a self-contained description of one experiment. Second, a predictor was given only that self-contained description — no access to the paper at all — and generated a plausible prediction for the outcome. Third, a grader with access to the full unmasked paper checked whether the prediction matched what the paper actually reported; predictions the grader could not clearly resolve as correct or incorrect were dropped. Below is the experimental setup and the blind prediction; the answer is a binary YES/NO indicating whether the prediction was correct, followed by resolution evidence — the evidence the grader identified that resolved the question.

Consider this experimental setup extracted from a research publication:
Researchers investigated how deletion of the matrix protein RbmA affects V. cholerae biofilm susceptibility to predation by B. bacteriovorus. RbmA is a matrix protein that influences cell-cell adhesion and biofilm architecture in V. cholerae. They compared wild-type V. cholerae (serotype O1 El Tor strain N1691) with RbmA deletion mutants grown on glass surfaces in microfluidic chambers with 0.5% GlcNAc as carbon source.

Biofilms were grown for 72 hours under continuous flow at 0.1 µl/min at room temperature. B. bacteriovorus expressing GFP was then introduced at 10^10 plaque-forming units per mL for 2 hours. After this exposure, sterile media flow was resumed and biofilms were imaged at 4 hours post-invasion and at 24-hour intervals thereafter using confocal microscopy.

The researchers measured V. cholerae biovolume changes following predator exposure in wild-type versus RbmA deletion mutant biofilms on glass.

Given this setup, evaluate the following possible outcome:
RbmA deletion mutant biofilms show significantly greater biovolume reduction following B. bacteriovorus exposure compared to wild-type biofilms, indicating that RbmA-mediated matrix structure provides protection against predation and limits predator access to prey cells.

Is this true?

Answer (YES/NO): YES